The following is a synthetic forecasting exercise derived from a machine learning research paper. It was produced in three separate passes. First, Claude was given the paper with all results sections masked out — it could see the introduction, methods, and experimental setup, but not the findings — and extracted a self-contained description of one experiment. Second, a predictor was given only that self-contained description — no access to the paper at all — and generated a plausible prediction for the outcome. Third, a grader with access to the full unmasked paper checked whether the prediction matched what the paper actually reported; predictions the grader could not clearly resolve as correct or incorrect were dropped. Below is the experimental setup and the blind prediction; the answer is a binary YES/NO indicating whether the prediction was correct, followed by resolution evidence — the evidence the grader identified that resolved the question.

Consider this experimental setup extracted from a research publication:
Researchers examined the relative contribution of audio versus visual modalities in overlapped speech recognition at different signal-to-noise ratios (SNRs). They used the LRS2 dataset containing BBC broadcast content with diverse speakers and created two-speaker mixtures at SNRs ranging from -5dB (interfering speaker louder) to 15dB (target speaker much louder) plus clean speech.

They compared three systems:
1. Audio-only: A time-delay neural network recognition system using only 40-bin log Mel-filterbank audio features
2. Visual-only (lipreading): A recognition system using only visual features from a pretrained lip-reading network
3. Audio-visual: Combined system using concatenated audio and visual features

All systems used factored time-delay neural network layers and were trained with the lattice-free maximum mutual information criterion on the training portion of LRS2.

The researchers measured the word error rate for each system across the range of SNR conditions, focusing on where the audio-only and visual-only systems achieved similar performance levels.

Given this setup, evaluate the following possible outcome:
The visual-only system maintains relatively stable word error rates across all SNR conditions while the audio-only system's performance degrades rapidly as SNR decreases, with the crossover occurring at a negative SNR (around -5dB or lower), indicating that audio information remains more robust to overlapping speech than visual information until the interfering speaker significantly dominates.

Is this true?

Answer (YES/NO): NO